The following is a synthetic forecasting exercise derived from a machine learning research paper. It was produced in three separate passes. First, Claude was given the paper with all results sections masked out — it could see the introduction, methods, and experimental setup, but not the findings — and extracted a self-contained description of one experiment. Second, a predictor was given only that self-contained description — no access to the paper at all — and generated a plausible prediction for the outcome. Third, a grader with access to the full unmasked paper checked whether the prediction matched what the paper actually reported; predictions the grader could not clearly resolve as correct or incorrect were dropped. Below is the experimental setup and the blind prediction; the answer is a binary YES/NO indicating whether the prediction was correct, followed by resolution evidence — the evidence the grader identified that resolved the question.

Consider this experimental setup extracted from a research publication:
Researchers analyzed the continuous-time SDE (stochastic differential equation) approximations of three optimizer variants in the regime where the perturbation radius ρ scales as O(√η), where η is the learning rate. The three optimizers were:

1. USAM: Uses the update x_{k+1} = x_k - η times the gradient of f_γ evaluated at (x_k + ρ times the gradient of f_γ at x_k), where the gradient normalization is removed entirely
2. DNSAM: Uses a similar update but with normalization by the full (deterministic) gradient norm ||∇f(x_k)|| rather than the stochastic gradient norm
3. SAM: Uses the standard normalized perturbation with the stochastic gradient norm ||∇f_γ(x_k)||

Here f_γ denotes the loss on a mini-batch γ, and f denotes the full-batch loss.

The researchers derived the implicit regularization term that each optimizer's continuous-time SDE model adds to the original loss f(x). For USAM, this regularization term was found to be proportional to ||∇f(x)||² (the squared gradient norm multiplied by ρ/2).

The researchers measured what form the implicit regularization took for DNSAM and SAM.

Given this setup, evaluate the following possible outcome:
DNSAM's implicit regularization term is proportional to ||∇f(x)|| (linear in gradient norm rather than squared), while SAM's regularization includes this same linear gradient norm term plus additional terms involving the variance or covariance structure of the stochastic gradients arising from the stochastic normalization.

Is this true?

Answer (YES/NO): NO